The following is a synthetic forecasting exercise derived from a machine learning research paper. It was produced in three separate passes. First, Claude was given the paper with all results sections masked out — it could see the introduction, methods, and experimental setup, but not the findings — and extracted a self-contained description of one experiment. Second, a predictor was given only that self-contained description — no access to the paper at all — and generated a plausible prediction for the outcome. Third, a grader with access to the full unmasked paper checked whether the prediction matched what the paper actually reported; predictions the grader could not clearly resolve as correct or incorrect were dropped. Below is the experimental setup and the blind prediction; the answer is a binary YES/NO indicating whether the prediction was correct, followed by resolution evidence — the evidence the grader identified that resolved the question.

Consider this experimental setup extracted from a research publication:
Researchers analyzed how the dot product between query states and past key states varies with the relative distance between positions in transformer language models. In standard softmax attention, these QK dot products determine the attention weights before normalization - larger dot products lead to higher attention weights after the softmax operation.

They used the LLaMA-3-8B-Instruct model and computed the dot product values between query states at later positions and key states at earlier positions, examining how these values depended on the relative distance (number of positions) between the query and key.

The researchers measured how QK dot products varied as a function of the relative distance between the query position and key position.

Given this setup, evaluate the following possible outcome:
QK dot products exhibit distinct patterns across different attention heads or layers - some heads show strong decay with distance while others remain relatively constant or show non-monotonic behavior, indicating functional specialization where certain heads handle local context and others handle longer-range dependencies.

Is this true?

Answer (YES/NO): NO